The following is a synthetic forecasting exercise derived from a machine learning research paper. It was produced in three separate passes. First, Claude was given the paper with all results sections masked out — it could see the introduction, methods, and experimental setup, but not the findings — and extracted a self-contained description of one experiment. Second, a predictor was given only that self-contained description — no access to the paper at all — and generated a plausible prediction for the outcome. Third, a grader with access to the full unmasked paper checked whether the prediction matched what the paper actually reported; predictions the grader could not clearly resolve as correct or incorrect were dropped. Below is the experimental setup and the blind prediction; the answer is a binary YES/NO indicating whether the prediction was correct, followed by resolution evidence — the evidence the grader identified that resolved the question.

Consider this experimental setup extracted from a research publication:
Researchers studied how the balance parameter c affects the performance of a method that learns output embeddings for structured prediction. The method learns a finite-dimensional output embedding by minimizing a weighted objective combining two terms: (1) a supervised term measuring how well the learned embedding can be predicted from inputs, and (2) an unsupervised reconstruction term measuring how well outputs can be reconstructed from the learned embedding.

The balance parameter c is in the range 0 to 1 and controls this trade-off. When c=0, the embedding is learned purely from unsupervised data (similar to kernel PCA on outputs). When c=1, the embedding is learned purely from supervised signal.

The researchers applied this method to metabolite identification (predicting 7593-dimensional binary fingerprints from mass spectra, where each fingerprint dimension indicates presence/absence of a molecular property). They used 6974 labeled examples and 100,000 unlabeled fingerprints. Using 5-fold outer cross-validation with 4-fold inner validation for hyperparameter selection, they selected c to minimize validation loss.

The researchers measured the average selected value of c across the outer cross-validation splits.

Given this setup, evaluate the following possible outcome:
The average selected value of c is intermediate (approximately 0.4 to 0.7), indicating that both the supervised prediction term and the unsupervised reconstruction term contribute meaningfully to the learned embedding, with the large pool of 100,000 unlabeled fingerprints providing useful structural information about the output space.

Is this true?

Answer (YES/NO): NO